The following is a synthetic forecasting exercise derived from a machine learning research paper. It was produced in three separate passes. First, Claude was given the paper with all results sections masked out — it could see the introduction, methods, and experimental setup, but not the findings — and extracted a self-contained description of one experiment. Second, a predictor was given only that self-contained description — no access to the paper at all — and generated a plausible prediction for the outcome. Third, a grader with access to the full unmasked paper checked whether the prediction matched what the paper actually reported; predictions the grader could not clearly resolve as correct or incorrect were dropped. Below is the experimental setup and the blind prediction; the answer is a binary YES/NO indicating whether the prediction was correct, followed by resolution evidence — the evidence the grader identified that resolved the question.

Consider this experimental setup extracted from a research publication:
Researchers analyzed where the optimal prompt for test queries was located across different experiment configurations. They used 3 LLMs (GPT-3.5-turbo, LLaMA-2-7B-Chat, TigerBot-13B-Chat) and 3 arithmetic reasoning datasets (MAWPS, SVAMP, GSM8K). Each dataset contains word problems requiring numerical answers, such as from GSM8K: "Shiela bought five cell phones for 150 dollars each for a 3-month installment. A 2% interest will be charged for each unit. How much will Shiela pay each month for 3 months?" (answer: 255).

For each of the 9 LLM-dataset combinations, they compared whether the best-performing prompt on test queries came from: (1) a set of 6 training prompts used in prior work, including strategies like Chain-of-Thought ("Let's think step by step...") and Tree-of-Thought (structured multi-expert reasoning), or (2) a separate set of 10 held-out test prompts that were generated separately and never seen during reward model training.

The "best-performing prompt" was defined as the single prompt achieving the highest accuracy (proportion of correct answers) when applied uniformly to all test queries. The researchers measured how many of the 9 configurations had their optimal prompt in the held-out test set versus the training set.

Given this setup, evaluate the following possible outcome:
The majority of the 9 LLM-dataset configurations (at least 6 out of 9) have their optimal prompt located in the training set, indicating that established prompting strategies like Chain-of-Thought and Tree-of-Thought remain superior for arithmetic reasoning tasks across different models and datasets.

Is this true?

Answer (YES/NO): YES